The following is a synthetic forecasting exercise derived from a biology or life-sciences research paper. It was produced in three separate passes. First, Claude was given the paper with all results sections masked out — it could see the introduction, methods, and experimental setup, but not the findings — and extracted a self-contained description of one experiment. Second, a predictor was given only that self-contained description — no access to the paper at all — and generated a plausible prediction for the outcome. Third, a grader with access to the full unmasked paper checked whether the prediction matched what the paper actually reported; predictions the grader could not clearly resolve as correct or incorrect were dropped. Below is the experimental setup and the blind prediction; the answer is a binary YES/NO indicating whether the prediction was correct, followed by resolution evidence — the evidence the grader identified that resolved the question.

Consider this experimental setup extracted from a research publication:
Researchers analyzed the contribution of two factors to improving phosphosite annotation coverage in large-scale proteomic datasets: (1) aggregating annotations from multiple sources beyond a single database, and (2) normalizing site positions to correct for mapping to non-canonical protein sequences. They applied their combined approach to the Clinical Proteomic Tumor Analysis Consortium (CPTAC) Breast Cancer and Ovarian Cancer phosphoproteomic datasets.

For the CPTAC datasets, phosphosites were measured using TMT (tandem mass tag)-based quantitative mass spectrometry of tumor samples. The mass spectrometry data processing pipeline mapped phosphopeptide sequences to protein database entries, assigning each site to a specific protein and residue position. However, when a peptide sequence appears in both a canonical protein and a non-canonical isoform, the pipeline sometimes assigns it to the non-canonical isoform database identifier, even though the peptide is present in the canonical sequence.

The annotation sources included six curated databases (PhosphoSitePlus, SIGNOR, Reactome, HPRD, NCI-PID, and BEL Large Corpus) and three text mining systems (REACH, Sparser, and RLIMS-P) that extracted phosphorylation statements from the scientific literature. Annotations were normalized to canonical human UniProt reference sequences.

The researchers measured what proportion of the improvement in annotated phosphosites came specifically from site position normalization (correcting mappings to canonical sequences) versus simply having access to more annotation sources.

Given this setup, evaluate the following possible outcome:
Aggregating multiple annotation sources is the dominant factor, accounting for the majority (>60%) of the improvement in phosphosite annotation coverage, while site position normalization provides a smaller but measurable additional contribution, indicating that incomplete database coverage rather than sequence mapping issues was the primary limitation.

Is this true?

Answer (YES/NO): YES